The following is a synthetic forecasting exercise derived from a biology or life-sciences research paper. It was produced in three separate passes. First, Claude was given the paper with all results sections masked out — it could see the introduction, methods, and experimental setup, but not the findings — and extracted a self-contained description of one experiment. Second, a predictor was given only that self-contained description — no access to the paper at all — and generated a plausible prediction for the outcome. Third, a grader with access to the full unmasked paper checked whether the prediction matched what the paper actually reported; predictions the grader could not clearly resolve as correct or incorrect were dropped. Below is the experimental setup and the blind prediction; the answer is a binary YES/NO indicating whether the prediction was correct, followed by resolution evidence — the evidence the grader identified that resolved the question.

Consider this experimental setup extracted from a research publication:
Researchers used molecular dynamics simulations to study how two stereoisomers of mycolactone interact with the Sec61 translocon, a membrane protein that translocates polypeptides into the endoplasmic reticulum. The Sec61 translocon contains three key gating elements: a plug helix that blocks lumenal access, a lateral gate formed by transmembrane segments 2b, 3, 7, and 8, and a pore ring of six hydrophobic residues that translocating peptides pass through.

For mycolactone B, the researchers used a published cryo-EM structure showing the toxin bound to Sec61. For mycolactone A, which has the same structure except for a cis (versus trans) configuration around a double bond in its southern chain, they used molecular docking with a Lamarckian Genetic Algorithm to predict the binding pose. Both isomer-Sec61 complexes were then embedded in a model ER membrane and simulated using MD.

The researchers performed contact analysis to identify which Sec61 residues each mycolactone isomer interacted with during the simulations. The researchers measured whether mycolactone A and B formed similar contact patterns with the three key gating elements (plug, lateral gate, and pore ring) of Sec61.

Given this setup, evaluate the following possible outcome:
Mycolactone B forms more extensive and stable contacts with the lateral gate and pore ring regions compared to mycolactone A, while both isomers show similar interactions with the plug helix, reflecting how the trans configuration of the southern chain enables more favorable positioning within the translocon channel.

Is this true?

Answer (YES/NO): NO